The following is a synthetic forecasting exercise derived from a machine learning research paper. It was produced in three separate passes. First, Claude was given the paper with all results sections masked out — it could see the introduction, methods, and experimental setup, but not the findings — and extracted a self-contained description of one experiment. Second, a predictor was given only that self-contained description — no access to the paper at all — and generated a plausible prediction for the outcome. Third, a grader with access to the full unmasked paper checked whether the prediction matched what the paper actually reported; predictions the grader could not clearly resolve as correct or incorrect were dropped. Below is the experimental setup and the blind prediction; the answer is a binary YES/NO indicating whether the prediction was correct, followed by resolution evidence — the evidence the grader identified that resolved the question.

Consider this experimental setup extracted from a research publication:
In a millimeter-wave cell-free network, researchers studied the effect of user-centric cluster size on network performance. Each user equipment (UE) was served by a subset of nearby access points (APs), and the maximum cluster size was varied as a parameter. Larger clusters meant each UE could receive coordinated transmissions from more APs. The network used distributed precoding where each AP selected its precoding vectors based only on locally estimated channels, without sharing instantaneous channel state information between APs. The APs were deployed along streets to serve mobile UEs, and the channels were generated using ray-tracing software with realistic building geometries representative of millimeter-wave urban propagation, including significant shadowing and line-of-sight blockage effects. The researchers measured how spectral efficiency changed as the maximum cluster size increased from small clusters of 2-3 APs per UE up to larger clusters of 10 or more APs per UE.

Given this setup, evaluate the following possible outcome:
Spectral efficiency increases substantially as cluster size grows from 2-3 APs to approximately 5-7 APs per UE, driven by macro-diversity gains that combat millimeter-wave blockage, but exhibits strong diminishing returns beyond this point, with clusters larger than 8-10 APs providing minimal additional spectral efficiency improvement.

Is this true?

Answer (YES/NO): NO